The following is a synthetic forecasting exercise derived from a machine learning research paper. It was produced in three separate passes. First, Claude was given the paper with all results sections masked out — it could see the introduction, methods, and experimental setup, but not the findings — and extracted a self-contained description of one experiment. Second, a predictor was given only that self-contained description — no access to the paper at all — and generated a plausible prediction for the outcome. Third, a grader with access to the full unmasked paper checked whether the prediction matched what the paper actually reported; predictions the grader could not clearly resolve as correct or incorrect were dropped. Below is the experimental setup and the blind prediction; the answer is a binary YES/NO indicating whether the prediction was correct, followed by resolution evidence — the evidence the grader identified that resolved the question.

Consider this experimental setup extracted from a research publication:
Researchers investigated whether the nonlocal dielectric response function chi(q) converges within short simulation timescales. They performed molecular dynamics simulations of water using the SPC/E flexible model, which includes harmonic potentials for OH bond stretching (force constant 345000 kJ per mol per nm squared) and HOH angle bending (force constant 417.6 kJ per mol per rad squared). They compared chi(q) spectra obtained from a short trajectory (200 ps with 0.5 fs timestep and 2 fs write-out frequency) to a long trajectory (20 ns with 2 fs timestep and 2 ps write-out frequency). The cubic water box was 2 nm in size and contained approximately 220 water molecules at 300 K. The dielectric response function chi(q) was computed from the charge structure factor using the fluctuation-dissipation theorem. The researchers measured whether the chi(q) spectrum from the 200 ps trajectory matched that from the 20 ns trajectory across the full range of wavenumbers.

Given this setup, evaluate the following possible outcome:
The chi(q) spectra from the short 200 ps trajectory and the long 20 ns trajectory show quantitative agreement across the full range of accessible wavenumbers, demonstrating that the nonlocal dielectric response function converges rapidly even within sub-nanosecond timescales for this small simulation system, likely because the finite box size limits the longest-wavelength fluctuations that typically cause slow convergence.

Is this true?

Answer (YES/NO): YES